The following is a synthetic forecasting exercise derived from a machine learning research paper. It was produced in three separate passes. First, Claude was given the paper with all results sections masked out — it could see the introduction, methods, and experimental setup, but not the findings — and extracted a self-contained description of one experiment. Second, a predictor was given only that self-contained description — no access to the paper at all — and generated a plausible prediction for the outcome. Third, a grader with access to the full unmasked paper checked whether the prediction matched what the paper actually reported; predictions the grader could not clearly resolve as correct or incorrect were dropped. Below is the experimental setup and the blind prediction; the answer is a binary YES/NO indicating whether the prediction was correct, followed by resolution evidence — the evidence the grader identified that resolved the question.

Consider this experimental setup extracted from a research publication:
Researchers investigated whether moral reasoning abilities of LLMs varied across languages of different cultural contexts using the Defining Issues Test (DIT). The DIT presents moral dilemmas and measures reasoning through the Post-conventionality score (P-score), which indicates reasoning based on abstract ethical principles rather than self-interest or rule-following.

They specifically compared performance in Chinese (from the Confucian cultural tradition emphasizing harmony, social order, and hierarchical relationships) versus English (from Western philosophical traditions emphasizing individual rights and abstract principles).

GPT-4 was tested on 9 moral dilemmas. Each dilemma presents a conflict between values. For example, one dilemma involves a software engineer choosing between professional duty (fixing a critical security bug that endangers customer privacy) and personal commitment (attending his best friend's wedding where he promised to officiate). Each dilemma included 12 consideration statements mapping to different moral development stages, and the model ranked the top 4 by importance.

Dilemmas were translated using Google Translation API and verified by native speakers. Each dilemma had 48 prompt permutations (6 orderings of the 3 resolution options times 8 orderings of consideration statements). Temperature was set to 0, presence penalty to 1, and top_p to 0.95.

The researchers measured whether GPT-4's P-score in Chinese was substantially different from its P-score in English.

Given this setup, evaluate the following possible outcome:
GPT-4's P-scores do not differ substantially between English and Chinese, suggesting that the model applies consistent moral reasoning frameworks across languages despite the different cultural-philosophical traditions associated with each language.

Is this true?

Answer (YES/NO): YES